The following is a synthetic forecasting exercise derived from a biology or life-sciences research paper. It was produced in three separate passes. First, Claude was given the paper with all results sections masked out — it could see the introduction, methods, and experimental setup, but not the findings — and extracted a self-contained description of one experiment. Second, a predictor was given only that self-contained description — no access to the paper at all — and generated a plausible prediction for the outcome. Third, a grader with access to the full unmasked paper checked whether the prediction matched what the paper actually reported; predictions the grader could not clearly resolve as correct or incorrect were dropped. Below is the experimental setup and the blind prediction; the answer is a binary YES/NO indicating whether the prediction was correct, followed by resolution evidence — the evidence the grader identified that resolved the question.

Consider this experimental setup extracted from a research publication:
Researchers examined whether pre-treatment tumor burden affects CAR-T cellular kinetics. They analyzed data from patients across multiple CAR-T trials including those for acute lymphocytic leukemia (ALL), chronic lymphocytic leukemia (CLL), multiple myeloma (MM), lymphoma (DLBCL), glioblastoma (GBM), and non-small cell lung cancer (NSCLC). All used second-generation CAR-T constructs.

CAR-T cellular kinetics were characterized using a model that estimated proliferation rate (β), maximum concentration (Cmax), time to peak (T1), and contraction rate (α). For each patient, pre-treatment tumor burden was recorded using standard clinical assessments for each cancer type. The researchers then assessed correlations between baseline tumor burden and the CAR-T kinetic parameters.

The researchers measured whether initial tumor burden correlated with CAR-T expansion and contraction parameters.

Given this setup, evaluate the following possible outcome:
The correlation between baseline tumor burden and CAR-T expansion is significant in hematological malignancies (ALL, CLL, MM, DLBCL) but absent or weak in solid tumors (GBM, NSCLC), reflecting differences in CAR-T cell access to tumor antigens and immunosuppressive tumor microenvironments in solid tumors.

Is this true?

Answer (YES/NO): NO